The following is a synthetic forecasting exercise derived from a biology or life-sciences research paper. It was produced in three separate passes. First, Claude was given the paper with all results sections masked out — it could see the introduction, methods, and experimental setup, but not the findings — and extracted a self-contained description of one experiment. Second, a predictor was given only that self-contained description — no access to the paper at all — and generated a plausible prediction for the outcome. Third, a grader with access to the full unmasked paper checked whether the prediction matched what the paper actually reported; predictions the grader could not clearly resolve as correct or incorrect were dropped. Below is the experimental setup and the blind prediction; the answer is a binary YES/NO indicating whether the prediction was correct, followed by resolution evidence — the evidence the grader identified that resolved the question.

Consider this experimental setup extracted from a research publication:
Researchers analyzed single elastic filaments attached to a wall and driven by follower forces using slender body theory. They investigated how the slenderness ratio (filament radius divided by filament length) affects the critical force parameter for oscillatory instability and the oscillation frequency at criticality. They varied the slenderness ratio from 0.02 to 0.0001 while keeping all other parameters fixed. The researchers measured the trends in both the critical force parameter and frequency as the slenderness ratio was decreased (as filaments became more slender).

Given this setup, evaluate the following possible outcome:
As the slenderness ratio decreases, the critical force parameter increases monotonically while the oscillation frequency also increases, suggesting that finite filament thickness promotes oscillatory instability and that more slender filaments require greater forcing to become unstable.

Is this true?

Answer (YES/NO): YES